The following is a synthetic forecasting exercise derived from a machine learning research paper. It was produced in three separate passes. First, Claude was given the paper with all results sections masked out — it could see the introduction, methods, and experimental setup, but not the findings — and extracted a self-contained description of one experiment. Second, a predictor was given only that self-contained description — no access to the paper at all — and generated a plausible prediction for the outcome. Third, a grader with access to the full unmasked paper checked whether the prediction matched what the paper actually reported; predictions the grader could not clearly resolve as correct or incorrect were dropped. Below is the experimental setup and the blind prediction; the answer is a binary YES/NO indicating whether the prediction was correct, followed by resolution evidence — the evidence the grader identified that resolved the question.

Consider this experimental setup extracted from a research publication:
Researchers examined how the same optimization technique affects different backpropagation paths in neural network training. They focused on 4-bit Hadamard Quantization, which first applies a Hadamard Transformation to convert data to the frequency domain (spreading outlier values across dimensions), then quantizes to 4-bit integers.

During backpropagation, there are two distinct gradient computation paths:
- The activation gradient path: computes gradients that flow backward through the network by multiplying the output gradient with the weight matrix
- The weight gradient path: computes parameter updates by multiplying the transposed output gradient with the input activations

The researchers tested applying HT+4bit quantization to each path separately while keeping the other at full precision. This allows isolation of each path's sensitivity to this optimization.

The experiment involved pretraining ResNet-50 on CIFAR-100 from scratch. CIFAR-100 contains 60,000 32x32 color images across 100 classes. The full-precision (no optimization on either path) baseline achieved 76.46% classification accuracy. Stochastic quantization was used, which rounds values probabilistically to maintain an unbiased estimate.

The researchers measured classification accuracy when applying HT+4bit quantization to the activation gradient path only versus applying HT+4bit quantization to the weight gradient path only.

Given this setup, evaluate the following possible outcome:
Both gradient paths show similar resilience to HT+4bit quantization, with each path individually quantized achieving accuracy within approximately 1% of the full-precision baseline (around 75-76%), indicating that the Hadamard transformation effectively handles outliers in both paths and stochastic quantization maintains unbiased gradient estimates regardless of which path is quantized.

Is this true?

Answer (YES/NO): NO